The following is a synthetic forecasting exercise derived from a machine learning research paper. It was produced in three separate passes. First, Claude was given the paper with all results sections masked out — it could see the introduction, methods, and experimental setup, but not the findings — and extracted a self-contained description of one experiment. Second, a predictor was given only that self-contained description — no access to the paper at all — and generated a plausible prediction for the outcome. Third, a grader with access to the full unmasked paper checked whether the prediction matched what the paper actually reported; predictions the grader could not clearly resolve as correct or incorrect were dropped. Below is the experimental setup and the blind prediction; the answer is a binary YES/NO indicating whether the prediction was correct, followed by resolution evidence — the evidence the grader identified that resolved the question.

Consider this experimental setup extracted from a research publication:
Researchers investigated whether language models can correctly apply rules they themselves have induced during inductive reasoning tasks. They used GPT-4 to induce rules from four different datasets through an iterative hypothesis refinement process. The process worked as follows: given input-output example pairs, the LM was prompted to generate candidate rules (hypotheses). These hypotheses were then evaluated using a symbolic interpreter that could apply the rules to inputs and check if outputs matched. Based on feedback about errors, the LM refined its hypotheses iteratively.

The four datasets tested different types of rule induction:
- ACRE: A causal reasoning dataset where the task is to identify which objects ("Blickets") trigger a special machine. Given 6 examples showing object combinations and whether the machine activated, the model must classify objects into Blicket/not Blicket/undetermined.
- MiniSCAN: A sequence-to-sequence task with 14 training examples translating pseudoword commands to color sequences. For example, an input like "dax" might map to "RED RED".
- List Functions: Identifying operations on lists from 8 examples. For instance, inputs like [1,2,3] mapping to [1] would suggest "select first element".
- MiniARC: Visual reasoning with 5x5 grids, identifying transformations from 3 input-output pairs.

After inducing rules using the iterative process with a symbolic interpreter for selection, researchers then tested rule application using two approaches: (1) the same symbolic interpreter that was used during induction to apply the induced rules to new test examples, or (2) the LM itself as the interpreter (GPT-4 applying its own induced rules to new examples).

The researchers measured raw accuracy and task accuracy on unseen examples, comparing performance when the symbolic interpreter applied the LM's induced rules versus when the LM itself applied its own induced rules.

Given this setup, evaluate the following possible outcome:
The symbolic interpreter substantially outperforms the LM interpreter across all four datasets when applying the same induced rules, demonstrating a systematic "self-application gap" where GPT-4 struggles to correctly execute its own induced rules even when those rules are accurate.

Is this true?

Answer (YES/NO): YES